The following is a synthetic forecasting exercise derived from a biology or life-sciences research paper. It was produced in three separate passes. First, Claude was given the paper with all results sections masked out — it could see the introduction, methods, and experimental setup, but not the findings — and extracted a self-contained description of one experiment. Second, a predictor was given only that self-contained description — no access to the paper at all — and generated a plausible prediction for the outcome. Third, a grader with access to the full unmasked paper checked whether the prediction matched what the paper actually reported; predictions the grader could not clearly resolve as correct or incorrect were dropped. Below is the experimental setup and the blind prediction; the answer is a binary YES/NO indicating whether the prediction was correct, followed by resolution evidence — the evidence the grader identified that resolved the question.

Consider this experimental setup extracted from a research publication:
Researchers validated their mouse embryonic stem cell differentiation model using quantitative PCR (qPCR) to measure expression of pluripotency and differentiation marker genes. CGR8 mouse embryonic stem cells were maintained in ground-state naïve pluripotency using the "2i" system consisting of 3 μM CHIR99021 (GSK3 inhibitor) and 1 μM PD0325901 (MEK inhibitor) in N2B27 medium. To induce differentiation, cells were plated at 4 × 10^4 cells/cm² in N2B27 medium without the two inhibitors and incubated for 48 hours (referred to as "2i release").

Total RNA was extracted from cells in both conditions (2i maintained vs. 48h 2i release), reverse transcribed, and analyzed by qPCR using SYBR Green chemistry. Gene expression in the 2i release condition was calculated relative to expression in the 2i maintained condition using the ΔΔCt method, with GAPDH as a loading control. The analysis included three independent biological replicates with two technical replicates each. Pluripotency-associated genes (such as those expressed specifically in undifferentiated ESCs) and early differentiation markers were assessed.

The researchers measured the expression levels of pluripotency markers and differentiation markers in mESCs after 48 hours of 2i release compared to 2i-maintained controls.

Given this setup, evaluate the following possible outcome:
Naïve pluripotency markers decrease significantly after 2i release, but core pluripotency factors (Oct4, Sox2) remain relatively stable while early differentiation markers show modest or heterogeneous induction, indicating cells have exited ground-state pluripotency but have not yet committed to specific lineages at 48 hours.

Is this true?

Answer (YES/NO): NO